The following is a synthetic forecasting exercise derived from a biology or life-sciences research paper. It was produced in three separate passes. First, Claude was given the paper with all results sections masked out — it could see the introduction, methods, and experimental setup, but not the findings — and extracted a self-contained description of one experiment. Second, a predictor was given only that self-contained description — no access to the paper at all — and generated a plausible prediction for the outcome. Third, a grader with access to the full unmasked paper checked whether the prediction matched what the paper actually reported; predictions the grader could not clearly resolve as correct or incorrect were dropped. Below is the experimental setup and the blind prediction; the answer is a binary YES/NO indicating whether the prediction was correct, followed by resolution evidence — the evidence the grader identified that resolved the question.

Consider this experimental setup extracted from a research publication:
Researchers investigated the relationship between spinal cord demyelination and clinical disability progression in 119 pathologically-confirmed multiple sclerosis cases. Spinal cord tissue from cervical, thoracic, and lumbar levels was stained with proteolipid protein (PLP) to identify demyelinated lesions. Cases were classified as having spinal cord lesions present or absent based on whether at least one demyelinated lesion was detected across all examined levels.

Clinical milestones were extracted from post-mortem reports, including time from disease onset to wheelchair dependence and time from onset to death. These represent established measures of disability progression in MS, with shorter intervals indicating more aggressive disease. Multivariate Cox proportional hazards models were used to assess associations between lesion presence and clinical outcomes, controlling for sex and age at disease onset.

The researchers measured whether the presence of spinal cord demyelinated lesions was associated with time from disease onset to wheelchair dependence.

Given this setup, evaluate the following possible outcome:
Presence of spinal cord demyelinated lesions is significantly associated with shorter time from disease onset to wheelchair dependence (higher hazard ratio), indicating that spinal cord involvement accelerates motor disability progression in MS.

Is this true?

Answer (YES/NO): YES